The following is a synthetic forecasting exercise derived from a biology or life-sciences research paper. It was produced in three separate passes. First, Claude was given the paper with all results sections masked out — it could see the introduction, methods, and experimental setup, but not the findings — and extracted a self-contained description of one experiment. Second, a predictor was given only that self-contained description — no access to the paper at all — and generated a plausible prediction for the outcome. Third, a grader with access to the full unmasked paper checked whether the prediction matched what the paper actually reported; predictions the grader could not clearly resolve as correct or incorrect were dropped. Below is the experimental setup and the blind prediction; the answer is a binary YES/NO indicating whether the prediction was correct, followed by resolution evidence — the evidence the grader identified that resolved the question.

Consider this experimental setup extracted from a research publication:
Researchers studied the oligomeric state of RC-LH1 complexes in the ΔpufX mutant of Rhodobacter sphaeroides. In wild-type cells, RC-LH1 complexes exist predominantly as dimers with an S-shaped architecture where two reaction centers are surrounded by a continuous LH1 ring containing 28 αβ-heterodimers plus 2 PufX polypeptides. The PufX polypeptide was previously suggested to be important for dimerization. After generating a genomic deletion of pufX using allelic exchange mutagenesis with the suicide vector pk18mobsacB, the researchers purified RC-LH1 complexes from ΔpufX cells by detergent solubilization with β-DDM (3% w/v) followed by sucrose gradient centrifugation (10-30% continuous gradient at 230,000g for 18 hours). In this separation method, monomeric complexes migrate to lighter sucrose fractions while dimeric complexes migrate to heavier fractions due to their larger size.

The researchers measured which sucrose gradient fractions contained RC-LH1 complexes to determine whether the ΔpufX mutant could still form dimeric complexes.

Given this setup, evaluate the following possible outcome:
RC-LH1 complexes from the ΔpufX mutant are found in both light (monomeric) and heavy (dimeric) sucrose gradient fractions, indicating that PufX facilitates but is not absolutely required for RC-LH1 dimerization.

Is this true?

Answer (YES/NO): NO